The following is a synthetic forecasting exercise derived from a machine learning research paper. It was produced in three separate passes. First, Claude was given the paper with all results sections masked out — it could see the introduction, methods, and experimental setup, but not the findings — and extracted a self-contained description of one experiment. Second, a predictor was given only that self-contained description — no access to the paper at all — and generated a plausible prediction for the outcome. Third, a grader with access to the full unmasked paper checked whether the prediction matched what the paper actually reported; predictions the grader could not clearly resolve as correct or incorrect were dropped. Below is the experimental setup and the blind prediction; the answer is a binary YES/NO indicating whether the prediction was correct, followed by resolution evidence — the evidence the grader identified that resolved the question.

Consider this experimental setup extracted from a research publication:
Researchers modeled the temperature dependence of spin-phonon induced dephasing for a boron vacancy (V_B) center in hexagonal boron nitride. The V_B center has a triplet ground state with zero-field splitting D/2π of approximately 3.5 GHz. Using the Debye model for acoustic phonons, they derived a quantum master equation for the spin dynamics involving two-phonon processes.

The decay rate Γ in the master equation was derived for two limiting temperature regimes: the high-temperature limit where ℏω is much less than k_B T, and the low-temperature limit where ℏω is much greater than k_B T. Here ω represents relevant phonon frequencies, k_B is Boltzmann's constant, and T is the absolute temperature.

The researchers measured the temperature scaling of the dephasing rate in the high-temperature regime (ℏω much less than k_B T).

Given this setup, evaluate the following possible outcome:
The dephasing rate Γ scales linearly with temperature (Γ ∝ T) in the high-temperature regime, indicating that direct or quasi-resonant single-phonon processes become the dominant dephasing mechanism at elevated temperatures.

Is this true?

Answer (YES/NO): NO